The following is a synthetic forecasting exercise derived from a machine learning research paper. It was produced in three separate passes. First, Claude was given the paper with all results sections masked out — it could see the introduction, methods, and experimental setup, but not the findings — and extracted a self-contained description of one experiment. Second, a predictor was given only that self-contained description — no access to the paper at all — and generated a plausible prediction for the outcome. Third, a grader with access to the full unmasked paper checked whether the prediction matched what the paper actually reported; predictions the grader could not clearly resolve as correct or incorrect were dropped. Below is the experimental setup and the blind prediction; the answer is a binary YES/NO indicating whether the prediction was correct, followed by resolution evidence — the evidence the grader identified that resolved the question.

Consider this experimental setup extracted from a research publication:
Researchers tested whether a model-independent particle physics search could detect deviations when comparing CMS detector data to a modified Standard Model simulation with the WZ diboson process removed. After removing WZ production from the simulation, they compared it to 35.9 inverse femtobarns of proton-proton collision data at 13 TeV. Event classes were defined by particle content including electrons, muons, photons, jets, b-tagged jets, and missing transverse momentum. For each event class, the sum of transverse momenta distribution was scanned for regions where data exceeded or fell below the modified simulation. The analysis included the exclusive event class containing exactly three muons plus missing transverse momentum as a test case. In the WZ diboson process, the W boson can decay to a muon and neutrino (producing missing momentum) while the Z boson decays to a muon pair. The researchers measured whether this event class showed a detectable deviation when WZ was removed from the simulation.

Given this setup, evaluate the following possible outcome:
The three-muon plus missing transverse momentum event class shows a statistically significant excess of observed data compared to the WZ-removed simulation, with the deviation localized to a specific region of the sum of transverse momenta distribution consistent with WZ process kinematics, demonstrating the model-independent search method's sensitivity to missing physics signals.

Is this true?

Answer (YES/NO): YES